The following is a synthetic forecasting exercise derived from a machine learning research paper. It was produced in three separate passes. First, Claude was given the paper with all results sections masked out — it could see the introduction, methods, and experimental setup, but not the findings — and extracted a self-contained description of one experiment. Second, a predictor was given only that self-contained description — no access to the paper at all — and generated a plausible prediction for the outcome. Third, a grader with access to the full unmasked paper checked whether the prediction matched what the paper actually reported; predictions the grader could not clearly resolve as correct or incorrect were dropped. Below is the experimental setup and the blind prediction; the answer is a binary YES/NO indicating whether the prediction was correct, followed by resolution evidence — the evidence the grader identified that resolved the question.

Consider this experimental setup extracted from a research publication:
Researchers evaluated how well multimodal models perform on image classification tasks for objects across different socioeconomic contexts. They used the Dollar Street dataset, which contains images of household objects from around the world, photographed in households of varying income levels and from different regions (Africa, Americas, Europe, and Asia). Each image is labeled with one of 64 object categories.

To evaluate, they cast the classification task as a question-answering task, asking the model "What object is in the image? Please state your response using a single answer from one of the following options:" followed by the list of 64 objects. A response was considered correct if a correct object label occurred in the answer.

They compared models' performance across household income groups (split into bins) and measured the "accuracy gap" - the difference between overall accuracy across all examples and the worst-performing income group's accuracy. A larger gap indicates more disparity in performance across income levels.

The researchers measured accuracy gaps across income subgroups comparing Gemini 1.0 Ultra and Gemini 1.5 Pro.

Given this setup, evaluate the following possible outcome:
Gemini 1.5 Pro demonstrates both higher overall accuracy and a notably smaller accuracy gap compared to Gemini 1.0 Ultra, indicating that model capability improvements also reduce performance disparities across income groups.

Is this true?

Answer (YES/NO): NO